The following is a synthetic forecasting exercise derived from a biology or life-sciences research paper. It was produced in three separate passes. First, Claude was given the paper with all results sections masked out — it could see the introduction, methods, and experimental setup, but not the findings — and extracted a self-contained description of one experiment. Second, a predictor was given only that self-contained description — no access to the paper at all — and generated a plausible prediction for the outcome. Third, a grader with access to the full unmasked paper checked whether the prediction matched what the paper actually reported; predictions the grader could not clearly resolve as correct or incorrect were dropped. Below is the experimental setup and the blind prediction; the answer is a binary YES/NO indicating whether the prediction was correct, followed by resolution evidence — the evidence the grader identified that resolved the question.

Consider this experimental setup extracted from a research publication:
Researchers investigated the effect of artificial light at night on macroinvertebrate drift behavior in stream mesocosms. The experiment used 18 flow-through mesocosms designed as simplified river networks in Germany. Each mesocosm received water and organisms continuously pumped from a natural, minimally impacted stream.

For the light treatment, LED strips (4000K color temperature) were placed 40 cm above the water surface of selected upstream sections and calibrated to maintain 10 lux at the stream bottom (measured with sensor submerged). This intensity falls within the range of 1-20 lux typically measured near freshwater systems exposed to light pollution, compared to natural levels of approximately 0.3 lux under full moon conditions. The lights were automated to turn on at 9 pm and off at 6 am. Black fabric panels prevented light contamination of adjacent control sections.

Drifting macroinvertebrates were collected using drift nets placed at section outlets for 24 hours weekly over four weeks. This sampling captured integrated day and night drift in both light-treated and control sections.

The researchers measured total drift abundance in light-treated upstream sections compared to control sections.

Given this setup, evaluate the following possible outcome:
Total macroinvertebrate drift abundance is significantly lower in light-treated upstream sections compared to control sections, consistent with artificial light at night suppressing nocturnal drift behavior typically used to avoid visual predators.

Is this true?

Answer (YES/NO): NO